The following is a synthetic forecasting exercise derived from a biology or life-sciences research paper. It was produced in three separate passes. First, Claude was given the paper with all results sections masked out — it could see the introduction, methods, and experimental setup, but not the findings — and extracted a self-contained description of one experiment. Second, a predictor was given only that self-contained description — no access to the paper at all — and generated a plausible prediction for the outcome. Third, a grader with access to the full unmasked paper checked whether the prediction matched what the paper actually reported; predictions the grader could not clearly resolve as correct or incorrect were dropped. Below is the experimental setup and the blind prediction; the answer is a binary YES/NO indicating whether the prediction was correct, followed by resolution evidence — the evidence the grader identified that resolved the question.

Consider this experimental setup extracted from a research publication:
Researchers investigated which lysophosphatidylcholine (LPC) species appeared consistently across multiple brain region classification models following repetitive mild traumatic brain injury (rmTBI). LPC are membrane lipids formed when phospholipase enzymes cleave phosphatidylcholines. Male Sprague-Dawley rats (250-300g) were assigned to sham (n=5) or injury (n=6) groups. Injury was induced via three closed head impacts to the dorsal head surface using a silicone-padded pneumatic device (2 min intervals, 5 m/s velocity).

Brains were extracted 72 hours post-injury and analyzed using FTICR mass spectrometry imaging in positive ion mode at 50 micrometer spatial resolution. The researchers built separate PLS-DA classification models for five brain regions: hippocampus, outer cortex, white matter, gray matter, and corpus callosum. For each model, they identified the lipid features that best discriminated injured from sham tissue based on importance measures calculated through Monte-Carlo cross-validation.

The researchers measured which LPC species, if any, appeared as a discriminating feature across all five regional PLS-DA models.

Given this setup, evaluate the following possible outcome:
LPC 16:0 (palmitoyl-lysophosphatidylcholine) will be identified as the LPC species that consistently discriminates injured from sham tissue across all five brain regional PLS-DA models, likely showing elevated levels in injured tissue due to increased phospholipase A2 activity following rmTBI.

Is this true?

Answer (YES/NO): YES